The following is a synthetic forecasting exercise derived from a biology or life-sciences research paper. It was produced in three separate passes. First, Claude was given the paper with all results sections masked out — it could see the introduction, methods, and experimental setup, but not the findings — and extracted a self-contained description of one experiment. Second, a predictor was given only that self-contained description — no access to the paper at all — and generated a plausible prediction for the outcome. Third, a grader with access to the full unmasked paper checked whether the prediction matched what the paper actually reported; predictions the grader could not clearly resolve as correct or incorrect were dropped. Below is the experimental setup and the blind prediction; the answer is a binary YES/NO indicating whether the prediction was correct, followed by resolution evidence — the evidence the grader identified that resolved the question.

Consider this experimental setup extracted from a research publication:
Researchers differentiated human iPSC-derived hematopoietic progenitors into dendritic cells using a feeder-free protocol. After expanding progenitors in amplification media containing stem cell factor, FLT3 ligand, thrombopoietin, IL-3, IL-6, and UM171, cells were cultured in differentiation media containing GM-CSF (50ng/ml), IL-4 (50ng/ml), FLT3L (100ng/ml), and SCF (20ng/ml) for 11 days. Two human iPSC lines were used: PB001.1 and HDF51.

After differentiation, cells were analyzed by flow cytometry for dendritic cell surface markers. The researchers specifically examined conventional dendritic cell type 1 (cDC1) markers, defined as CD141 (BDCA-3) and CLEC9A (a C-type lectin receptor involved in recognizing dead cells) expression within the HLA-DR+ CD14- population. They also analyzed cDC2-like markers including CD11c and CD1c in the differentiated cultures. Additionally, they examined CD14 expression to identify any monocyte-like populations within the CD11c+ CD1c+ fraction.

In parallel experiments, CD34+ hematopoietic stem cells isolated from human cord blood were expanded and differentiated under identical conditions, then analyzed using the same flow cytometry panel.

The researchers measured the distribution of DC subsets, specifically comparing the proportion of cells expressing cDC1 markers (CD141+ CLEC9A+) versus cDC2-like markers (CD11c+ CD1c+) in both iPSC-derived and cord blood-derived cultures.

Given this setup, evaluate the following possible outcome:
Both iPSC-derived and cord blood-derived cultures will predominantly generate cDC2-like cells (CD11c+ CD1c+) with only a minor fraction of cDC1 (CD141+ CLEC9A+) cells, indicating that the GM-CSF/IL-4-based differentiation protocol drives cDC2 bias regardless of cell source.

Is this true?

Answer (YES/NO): NO